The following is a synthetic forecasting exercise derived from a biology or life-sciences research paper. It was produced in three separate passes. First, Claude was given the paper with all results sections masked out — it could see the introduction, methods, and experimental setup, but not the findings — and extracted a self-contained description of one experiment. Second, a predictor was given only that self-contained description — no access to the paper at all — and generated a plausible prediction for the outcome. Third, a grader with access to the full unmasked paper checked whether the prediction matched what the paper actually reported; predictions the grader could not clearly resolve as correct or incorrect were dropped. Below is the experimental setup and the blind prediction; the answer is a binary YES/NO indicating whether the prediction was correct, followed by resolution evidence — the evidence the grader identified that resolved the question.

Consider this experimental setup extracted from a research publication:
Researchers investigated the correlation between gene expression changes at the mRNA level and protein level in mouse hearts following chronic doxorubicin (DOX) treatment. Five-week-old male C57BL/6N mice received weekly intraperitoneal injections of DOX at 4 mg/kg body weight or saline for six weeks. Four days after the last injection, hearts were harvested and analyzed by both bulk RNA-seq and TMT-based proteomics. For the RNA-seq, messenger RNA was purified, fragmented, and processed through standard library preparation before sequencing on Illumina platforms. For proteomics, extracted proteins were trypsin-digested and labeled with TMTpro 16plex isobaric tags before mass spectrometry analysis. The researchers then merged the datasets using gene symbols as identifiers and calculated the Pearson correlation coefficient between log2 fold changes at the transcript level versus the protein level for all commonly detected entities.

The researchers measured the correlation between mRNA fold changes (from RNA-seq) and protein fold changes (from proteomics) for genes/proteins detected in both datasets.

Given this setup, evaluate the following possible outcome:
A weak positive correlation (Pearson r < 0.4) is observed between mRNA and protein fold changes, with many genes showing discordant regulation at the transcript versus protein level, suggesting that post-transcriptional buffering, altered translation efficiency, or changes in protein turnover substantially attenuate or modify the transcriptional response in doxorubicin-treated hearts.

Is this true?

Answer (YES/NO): YES